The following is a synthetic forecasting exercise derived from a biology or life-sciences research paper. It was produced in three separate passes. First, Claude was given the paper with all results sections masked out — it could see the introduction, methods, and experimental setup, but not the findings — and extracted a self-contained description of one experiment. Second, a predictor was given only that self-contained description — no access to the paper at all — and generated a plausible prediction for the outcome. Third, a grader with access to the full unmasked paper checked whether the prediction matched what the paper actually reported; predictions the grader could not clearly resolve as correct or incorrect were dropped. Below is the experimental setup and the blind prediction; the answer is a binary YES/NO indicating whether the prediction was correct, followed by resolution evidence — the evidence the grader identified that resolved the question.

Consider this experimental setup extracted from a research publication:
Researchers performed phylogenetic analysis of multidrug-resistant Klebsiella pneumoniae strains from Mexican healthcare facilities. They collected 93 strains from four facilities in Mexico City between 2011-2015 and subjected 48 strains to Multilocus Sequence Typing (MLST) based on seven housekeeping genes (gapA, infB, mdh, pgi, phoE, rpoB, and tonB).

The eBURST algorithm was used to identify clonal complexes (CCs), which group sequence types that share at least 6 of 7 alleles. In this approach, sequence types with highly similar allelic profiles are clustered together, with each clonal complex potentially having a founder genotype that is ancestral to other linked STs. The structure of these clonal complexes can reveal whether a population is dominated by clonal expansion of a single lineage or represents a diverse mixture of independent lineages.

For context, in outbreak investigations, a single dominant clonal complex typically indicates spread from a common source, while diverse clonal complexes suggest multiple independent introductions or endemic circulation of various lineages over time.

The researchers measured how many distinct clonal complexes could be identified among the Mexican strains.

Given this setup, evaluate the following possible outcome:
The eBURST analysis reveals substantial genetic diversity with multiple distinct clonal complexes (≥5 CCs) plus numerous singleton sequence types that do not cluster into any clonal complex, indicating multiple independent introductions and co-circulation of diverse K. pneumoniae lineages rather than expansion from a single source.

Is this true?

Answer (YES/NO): NO